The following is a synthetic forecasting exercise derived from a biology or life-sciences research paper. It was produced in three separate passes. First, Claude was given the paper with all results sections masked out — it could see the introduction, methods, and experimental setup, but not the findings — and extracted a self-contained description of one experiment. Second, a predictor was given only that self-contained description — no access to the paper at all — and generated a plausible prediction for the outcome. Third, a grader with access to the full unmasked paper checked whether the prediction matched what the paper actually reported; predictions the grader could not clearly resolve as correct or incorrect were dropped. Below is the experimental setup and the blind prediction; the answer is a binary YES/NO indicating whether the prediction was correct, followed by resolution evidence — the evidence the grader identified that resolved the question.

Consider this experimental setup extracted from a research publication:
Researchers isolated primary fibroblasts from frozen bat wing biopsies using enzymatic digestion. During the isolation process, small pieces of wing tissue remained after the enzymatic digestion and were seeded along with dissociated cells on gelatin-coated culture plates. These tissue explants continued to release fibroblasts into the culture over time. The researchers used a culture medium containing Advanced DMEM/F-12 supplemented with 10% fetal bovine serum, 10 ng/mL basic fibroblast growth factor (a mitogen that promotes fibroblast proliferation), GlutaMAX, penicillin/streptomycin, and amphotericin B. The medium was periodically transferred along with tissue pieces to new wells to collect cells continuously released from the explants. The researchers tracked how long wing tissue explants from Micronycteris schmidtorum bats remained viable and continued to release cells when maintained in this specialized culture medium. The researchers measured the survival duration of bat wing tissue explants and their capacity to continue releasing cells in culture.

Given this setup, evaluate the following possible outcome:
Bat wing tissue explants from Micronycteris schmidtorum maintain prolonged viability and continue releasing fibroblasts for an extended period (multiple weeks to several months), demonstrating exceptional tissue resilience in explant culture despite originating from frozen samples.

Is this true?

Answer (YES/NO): YES